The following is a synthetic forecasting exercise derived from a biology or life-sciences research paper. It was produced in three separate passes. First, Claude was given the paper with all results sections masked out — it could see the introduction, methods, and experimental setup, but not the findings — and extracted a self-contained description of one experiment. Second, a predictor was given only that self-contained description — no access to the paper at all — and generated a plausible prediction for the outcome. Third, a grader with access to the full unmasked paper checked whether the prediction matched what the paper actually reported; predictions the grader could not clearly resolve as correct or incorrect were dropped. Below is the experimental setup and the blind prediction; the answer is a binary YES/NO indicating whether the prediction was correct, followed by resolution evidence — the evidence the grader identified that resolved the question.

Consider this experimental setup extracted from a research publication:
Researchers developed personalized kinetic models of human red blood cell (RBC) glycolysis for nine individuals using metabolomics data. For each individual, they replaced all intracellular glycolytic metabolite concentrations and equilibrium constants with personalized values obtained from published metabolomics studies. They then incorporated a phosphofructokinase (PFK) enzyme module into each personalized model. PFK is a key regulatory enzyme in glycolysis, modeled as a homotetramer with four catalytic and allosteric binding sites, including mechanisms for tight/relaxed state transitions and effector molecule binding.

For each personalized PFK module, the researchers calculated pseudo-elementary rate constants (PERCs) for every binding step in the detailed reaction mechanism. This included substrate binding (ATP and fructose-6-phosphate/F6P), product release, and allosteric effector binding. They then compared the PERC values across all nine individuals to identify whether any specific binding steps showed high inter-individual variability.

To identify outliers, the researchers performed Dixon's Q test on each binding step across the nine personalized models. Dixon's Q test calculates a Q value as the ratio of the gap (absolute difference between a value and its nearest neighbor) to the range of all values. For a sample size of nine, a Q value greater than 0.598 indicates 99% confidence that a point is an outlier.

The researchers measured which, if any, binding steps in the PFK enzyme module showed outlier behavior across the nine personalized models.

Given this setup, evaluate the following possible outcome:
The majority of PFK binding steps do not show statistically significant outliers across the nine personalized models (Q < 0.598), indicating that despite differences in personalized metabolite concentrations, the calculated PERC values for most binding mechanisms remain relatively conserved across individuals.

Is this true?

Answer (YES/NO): YES